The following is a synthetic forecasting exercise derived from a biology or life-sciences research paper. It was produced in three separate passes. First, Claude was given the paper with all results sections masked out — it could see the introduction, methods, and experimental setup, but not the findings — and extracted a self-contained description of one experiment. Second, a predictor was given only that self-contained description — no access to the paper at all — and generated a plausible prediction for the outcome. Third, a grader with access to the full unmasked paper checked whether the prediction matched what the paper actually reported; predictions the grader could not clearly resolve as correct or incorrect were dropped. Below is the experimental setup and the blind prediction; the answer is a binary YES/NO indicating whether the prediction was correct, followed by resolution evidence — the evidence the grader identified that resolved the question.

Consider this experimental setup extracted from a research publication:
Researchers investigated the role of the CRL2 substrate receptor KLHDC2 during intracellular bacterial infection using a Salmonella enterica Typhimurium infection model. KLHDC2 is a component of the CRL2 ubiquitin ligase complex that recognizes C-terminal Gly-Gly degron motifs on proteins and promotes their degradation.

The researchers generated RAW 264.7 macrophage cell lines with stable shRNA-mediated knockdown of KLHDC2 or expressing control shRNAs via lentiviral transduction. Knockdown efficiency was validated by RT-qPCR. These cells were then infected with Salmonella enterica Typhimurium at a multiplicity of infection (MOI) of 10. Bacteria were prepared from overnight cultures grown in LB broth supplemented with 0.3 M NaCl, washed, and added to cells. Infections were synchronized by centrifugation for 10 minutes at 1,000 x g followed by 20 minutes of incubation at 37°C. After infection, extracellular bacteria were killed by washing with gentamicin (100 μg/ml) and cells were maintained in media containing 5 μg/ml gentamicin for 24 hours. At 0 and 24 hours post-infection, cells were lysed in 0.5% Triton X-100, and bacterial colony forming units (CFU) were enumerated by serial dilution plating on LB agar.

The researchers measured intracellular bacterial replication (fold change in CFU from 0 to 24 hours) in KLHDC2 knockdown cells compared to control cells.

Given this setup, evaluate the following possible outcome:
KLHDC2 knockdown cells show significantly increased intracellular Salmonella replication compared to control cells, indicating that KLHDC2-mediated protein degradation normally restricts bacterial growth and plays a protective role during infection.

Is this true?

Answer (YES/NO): YES